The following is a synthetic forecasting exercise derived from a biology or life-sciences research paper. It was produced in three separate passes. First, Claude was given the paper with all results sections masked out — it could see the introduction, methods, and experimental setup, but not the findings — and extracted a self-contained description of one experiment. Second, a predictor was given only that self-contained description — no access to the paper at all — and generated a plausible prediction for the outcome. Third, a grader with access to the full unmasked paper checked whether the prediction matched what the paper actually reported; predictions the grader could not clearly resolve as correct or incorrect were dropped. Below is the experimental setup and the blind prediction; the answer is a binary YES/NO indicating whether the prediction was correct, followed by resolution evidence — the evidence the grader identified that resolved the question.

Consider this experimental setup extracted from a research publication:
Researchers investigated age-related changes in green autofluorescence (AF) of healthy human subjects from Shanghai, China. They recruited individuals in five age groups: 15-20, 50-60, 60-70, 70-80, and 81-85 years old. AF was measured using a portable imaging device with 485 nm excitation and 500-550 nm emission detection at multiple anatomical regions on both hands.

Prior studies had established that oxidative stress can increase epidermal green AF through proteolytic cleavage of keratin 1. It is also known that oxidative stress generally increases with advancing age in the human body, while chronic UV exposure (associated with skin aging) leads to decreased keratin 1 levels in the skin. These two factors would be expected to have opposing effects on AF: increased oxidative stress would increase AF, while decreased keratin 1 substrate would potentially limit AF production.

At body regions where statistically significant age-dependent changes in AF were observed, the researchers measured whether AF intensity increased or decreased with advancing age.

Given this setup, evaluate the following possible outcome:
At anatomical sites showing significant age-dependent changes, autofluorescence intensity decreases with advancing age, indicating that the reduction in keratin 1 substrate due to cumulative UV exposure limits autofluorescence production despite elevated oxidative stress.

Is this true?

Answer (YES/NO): YES